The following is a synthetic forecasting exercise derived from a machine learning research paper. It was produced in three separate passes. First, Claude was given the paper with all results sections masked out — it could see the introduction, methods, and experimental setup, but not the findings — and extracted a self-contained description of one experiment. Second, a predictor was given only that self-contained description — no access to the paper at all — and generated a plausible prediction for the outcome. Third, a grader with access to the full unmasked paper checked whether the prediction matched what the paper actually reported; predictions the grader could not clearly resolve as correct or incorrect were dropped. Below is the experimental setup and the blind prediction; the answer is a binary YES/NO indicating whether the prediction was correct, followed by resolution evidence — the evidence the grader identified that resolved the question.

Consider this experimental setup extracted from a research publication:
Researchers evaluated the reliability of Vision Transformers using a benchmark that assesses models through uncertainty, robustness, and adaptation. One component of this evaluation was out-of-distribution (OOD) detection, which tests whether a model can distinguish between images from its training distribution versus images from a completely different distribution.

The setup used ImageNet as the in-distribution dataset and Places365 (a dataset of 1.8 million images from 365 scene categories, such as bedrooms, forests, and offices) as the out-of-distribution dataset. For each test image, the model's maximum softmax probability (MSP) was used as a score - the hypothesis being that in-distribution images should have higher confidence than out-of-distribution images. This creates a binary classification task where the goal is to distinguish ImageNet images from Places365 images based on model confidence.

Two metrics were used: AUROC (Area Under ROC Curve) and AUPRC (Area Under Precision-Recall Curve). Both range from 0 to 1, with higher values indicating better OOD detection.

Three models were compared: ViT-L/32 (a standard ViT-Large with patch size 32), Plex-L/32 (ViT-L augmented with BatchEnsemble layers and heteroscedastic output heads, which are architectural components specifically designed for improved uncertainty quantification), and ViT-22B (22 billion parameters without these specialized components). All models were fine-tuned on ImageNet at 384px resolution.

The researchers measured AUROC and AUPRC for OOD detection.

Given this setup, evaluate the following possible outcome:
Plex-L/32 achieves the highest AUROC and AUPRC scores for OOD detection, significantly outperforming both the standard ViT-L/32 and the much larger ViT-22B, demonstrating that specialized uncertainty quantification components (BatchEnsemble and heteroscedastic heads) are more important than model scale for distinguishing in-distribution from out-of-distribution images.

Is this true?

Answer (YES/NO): NO